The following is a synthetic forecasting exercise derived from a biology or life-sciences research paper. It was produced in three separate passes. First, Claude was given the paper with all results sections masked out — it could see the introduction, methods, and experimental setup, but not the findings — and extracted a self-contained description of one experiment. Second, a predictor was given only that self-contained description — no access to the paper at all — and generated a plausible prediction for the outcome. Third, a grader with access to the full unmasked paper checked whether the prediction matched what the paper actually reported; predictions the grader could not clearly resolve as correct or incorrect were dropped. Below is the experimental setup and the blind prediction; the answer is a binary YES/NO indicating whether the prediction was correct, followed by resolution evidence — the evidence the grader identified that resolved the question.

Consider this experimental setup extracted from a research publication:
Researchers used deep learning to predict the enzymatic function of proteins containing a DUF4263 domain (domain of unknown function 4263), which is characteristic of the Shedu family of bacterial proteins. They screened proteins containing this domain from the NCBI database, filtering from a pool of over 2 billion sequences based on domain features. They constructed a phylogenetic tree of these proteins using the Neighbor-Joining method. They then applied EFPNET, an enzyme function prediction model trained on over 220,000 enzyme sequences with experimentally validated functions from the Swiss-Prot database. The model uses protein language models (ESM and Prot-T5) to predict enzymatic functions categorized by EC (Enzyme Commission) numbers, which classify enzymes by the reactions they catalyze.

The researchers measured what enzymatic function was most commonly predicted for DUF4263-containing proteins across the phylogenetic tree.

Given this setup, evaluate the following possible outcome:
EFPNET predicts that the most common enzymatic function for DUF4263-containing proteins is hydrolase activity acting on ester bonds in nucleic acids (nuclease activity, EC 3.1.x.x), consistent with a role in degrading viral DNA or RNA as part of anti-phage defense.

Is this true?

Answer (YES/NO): YES